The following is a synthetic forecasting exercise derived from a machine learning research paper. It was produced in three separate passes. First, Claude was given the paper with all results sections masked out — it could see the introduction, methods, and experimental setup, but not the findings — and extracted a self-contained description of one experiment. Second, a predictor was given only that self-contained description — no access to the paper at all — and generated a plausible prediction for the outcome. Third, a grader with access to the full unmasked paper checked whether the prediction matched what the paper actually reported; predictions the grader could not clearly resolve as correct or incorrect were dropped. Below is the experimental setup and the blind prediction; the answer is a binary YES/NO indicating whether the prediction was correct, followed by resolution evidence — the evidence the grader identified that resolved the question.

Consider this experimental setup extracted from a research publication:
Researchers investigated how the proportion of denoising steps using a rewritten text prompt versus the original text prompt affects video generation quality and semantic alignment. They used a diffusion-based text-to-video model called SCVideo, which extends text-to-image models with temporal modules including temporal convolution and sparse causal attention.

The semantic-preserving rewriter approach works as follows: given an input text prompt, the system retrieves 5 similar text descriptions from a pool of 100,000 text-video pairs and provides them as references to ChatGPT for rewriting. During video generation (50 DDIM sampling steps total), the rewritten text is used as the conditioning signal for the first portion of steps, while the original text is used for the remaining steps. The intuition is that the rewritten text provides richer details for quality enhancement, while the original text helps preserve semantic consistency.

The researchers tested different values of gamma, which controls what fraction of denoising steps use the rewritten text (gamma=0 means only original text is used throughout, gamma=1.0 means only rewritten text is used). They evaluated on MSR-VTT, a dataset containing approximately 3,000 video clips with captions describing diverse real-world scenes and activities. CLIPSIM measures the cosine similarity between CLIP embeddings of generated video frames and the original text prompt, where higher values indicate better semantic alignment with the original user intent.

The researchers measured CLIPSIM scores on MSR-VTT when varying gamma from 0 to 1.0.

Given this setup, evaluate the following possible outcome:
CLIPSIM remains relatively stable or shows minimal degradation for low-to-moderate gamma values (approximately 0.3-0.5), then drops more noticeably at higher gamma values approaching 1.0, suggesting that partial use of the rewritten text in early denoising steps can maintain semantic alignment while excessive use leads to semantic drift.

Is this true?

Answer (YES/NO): NO